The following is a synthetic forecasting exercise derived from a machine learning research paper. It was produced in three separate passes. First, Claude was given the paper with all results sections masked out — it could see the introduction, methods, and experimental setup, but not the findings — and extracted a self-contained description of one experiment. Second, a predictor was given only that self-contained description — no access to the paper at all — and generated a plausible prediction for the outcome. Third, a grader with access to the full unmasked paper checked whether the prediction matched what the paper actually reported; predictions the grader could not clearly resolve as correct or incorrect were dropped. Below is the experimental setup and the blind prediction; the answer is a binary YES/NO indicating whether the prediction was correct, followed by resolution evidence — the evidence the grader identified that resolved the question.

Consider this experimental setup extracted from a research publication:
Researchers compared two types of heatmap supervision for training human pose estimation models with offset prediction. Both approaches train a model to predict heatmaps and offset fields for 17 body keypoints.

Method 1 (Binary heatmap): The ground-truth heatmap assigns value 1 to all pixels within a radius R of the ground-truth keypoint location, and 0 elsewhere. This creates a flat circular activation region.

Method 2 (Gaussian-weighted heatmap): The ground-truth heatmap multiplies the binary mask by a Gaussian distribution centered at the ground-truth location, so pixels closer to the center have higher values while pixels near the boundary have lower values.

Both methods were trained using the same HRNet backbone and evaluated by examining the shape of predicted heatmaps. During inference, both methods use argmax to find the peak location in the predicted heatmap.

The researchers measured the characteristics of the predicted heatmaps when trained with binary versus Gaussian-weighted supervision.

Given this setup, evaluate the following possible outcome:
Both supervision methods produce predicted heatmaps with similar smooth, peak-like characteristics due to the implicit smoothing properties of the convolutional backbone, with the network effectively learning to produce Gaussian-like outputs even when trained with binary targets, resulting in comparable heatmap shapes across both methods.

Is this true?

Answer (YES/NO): NO